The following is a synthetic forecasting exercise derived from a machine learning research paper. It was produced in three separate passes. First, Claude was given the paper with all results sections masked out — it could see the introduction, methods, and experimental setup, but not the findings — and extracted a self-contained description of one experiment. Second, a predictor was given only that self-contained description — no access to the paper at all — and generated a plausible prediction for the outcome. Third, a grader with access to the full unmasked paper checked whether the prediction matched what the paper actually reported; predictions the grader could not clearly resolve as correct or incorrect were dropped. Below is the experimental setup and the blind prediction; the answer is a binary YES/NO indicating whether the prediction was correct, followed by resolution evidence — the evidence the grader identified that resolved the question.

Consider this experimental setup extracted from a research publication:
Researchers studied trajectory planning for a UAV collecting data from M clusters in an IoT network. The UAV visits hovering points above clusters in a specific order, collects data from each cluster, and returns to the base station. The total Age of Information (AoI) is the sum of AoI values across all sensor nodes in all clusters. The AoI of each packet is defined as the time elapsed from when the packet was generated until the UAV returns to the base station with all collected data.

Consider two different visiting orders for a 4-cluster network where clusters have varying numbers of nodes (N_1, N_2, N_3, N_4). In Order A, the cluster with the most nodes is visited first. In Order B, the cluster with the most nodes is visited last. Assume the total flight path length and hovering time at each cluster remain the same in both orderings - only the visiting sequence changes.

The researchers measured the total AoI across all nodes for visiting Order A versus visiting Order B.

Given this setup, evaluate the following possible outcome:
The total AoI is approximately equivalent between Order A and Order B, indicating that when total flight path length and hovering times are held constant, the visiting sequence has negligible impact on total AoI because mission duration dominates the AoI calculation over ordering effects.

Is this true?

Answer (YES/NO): NO